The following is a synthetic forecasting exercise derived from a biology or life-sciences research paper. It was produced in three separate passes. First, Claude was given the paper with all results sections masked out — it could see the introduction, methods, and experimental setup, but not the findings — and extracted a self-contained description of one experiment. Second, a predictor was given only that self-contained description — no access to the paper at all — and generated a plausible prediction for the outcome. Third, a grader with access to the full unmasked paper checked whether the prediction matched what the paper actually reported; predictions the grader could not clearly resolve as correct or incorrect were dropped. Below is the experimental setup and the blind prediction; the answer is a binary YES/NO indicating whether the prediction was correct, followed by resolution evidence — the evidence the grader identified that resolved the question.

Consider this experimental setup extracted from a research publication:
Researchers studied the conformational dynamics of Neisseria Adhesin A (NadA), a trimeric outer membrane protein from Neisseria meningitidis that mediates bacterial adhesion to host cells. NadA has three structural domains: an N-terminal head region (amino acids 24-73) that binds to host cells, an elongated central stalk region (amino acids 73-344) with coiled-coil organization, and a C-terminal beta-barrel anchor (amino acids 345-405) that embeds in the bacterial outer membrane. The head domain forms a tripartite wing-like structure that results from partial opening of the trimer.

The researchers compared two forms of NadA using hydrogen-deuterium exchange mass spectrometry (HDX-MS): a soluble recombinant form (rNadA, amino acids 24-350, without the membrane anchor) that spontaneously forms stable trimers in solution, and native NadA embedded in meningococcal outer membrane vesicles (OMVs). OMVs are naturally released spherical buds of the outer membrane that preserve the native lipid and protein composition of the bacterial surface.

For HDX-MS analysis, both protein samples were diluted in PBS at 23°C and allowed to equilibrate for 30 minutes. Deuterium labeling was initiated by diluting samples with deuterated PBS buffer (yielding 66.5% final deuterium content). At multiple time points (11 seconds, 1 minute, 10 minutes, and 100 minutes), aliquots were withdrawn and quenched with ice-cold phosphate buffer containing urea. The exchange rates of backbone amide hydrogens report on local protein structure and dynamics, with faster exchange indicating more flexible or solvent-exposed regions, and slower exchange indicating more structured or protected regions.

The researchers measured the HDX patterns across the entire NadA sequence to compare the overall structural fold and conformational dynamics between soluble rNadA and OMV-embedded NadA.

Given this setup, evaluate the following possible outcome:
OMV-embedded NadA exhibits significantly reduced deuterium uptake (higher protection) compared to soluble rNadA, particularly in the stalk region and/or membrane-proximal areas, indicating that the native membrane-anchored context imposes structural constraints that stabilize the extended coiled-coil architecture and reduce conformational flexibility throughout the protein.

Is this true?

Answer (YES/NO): NO